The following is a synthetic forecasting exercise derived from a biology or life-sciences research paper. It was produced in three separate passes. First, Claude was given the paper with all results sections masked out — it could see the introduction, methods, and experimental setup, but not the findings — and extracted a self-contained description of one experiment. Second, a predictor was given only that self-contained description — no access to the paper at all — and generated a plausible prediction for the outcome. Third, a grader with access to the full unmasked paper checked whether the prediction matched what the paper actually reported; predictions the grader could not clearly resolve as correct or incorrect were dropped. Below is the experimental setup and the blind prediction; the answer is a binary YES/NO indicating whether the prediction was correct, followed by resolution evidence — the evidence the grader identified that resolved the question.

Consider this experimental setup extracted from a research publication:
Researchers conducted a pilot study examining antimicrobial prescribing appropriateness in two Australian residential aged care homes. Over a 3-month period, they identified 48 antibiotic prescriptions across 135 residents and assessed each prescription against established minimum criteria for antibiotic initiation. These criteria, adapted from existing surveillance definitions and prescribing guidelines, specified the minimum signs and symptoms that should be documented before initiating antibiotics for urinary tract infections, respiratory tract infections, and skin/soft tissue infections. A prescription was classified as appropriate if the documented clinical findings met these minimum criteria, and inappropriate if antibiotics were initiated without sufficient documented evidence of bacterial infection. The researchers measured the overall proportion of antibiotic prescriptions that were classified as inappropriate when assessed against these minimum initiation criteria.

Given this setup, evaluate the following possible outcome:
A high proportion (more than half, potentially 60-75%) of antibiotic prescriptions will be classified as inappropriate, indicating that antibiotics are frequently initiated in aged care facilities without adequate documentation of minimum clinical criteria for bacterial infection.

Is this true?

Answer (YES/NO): NO